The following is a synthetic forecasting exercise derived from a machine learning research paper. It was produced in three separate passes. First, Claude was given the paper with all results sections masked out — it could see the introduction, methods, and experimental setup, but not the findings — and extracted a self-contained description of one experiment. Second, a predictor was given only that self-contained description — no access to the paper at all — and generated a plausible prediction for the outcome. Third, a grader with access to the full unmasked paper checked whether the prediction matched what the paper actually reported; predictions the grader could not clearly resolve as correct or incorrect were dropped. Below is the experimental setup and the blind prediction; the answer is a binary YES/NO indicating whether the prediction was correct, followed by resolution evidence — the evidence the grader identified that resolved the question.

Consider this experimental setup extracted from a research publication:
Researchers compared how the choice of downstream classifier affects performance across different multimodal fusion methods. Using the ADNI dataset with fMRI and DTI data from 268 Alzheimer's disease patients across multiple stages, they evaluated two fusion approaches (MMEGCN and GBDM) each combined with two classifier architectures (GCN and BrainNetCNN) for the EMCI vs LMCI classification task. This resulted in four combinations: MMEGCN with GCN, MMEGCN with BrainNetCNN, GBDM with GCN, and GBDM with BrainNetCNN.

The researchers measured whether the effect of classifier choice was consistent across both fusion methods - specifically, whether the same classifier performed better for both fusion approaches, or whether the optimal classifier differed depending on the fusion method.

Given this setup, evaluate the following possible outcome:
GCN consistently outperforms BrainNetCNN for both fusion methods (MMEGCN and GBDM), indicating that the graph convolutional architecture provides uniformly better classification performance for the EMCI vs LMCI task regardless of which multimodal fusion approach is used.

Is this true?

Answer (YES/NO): NO